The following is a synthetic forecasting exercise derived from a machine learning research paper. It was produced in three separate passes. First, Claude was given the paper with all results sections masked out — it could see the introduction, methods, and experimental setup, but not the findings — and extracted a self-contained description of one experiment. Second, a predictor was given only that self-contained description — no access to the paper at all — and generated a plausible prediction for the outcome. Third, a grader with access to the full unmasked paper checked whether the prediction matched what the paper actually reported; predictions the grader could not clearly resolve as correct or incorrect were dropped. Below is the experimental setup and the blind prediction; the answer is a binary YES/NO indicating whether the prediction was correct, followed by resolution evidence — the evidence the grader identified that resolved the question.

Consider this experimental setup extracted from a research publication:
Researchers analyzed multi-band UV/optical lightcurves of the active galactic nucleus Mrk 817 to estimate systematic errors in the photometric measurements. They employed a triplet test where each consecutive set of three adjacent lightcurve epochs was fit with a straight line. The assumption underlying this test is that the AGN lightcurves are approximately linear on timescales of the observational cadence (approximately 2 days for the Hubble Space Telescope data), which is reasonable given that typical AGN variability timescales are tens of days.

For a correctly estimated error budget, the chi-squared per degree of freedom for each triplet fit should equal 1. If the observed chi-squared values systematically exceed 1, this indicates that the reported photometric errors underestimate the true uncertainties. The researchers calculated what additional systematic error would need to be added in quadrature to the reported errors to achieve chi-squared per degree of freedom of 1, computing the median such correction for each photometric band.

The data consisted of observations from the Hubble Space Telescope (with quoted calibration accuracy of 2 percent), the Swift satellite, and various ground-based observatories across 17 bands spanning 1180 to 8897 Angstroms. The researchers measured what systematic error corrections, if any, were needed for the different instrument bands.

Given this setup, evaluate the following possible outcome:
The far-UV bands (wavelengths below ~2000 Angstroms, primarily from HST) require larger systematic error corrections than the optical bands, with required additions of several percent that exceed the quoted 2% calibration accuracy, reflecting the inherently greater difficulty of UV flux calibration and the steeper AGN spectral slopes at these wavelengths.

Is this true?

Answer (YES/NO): NO